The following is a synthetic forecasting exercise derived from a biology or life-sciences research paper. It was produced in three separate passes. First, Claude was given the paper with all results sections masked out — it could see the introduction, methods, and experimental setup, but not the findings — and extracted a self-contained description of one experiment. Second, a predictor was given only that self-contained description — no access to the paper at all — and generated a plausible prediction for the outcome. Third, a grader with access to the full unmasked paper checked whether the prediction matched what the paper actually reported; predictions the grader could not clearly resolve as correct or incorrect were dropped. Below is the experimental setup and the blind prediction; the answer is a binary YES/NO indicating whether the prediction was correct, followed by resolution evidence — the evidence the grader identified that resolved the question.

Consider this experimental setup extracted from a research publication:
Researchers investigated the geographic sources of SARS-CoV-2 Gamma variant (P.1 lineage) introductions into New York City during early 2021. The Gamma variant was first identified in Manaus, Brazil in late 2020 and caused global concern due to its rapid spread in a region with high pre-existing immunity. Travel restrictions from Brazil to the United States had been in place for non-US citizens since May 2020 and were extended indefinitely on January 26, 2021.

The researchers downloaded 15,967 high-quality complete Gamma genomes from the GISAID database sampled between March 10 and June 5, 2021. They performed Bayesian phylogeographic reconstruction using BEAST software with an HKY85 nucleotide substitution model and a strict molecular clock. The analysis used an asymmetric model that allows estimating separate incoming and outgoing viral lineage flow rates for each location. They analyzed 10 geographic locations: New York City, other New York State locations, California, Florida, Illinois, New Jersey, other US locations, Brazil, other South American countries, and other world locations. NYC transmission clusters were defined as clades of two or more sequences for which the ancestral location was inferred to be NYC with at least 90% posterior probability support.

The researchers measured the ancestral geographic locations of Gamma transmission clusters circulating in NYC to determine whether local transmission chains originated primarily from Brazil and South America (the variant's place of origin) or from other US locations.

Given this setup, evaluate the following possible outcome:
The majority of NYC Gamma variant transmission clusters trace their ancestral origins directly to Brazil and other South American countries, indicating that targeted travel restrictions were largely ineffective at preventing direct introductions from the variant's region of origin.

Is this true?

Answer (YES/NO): NO